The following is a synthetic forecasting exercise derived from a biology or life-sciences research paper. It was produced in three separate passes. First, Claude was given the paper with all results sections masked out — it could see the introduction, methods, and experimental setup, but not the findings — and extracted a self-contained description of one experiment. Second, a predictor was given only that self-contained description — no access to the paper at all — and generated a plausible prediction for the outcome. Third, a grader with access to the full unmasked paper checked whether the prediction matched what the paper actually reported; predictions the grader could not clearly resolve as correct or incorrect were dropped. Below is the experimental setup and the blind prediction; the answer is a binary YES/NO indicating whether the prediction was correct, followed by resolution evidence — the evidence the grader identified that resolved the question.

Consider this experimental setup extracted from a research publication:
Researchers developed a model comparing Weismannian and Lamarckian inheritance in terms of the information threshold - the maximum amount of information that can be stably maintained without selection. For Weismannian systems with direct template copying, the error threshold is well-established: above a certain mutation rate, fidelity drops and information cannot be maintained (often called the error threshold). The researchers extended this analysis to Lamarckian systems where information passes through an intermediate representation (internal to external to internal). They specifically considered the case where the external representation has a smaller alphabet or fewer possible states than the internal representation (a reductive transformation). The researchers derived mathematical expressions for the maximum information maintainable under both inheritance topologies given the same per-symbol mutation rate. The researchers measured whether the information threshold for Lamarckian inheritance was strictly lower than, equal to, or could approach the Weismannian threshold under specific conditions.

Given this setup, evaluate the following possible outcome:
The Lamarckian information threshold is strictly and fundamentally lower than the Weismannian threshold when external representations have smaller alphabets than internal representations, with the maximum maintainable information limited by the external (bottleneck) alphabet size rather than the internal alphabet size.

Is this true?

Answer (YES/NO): NO